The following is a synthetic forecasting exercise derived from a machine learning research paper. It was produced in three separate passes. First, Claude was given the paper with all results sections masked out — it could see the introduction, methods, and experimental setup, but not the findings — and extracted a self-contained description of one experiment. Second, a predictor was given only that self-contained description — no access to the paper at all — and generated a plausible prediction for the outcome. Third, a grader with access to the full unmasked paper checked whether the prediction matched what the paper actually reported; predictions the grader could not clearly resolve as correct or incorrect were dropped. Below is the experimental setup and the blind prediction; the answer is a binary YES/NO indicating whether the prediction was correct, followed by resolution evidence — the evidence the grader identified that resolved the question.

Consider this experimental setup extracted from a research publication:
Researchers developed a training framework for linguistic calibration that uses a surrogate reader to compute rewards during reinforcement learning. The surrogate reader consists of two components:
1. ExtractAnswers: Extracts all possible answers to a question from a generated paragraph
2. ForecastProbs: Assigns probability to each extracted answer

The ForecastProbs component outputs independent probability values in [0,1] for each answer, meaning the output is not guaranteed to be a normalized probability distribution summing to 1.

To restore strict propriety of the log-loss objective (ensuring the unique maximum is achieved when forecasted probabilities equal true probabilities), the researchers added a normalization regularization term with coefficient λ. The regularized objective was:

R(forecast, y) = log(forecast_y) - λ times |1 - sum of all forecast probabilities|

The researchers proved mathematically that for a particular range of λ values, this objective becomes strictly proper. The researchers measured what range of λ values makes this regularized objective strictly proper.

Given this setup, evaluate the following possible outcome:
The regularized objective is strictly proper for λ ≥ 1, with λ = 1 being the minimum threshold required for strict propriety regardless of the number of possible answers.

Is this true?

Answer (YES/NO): NO